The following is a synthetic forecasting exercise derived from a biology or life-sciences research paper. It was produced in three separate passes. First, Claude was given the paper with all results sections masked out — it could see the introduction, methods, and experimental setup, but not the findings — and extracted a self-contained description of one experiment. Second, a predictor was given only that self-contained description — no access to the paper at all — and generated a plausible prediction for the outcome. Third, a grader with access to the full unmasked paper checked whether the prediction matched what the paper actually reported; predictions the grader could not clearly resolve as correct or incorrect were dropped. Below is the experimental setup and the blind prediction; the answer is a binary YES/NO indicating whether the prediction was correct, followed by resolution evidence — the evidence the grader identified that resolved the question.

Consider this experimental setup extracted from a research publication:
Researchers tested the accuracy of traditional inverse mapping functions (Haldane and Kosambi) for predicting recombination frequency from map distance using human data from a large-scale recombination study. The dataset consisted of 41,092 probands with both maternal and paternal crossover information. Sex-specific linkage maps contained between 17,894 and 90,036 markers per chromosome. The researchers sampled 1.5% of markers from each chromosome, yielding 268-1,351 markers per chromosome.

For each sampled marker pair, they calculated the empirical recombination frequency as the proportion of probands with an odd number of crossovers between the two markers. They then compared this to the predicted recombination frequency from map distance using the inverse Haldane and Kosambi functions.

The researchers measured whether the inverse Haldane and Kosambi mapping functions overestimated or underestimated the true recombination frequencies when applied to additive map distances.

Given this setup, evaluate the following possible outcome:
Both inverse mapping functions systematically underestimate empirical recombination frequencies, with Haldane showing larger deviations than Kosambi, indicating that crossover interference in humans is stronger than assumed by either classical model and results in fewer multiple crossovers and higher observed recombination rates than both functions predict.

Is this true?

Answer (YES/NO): YES